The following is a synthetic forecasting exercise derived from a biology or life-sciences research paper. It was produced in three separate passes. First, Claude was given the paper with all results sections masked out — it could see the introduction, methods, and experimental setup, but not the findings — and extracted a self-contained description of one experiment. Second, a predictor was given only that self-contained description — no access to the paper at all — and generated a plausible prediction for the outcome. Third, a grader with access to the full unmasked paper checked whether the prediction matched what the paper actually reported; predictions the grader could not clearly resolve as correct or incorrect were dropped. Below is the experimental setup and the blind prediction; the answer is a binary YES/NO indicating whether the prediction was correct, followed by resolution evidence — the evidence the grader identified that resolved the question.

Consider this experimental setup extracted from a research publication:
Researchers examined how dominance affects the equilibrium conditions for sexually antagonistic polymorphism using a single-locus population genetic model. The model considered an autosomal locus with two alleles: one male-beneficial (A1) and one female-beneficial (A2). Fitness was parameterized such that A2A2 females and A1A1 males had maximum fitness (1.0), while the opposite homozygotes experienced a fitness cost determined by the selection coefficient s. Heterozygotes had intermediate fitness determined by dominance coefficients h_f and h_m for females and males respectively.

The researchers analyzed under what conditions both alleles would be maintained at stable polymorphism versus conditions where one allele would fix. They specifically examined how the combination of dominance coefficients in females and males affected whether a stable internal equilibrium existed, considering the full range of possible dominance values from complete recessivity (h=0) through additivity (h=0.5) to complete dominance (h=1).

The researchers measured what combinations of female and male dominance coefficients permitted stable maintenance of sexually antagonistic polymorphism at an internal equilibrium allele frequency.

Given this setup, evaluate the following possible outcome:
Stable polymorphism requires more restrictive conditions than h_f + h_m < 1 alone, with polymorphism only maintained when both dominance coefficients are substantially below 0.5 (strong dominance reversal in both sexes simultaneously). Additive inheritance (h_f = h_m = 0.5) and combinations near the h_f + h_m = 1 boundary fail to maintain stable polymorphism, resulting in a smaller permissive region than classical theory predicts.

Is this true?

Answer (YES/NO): NO